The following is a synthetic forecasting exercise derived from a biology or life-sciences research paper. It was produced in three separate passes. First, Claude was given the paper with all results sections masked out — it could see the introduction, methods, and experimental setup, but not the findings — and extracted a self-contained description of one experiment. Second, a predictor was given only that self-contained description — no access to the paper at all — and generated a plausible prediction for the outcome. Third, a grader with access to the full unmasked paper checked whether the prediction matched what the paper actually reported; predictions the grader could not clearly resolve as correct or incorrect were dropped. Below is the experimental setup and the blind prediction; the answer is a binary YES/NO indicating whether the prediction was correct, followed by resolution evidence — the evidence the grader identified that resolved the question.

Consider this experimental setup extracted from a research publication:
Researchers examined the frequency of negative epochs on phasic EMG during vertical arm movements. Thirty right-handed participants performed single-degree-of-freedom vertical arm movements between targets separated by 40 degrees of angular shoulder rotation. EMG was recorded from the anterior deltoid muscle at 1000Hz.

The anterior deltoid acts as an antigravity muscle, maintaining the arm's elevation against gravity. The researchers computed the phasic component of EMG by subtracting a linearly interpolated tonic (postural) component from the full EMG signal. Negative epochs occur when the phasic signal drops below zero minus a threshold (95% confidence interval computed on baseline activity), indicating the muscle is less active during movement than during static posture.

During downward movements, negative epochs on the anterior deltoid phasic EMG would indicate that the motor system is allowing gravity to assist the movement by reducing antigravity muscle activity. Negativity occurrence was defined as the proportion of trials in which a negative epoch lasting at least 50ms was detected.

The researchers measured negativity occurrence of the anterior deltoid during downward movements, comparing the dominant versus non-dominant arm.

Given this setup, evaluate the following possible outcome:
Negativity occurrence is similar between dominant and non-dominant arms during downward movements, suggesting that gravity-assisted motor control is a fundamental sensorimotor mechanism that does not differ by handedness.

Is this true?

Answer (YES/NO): YES